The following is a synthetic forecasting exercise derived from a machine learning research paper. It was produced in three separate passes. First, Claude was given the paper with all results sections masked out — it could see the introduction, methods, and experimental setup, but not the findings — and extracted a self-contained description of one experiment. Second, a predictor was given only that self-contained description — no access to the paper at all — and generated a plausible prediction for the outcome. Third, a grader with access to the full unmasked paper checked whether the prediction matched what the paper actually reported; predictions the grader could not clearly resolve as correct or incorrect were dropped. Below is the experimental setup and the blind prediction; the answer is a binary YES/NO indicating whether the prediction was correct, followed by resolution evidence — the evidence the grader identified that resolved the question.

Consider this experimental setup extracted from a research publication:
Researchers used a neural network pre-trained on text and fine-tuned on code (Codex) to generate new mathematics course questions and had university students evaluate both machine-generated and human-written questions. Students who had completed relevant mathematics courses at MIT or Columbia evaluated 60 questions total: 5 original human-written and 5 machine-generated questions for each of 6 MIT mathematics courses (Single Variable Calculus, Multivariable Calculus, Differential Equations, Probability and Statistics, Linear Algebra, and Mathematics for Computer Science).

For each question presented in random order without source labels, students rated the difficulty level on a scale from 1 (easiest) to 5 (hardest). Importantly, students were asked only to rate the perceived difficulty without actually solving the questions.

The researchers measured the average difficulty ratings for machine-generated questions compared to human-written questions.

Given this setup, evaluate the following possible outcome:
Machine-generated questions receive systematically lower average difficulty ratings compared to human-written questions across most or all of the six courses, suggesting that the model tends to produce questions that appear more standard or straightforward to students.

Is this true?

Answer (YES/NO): NO